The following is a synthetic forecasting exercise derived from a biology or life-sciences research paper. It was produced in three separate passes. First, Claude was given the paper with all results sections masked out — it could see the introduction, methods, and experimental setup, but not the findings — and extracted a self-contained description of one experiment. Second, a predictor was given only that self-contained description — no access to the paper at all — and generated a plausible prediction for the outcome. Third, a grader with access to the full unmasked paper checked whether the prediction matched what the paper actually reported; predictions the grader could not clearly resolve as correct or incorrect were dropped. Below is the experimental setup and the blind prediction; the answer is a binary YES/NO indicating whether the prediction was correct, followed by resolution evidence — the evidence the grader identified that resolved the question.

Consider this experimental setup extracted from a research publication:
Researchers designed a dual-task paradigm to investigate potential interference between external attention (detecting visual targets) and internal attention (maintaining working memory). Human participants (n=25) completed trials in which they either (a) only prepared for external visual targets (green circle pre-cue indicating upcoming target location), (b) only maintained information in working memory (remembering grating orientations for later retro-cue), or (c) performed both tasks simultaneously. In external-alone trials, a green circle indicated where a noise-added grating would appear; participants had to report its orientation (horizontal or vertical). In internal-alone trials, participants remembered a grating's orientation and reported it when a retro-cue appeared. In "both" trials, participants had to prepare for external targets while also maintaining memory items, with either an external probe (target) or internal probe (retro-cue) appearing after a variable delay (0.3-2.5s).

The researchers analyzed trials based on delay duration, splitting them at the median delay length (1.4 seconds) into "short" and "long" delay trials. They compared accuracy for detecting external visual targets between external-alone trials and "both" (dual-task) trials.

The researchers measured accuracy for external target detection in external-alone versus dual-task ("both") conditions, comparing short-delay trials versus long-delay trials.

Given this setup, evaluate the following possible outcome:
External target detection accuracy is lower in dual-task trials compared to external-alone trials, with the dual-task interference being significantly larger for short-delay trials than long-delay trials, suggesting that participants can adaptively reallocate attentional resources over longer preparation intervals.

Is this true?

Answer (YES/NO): YES